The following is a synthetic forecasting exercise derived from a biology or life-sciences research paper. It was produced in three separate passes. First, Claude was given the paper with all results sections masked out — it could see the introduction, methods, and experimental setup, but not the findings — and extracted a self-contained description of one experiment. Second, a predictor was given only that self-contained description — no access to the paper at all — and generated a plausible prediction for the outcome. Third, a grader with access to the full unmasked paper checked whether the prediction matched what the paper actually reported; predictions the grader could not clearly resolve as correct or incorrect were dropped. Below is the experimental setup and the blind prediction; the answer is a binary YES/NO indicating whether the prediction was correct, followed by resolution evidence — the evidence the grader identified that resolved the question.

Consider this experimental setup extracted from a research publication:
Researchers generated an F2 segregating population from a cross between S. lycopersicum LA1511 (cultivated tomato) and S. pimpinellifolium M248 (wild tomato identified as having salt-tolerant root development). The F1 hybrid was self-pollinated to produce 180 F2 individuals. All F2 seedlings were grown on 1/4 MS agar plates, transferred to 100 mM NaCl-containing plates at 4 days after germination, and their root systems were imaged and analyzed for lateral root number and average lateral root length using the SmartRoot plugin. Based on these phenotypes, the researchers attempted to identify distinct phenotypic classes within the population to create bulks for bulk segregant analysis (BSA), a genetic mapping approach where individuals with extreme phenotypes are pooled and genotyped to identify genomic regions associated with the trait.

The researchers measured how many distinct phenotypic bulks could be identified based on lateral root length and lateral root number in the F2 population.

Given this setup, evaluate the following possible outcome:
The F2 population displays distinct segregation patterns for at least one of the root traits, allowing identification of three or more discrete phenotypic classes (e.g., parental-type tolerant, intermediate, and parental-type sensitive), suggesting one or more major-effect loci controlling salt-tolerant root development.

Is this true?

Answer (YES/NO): YES